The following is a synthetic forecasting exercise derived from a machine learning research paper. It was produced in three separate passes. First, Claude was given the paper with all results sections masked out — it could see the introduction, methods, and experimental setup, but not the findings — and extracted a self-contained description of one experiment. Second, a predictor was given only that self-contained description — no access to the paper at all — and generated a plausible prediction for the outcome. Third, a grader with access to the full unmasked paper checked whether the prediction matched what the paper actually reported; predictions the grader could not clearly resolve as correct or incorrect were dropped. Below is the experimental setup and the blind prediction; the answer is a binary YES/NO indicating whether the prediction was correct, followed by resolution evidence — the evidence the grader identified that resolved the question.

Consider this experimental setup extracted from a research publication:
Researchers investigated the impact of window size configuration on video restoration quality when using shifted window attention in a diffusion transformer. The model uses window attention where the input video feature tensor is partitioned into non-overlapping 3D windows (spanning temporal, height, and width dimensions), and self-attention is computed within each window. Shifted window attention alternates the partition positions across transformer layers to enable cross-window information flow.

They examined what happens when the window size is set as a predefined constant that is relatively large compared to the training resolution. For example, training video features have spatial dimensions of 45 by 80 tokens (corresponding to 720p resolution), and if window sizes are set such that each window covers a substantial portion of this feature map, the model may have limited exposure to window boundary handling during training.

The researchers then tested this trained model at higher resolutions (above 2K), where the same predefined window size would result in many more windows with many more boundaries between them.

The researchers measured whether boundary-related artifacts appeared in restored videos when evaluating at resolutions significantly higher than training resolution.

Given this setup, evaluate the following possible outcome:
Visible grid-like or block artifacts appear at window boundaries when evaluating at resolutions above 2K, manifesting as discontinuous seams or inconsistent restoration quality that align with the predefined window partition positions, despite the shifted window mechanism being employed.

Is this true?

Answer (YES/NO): YES